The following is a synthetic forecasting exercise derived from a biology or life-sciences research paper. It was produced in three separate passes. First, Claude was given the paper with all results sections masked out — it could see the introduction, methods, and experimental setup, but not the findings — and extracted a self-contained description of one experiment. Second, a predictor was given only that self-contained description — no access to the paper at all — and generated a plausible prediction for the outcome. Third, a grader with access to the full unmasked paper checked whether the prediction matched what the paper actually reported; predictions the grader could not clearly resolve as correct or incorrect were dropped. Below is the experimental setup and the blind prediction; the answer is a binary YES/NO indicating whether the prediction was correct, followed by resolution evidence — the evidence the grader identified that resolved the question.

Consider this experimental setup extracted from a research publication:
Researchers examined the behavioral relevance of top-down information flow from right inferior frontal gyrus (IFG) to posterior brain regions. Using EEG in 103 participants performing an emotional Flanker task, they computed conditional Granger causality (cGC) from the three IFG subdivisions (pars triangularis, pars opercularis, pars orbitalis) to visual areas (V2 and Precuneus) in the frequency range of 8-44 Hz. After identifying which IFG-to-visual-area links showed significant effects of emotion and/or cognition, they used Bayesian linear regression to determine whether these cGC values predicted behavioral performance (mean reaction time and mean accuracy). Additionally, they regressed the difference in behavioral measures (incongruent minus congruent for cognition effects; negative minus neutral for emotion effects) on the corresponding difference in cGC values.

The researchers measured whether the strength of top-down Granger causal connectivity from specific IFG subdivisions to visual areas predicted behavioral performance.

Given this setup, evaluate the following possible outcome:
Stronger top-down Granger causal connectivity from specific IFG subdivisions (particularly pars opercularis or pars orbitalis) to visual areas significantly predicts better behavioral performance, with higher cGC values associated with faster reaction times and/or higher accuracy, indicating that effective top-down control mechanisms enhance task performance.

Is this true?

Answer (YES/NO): NO